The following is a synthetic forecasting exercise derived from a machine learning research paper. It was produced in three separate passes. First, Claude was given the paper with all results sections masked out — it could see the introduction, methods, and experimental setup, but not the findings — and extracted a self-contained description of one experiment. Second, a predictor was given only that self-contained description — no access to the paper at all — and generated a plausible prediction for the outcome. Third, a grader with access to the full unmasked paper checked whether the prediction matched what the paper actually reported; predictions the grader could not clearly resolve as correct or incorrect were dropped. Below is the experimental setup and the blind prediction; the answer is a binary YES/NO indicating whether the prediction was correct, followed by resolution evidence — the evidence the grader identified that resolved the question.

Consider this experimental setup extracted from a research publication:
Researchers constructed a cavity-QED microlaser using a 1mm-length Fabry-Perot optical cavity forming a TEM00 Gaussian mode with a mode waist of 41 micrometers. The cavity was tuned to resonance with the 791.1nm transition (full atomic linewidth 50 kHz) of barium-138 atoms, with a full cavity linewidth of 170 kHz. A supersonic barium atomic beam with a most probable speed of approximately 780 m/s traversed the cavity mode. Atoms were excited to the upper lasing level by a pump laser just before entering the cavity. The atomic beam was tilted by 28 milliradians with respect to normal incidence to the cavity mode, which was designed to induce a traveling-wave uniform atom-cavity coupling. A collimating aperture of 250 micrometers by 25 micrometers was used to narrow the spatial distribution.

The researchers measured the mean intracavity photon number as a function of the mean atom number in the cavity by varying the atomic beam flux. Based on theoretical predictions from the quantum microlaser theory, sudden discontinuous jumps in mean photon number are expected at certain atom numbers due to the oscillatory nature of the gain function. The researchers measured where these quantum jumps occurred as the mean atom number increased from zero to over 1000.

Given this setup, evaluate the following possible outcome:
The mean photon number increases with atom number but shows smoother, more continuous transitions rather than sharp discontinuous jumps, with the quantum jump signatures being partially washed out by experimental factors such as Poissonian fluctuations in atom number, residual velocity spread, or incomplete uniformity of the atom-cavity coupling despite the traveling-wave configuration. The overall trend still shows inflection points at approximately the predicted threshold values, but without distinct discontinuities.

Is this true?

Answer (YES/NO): NO